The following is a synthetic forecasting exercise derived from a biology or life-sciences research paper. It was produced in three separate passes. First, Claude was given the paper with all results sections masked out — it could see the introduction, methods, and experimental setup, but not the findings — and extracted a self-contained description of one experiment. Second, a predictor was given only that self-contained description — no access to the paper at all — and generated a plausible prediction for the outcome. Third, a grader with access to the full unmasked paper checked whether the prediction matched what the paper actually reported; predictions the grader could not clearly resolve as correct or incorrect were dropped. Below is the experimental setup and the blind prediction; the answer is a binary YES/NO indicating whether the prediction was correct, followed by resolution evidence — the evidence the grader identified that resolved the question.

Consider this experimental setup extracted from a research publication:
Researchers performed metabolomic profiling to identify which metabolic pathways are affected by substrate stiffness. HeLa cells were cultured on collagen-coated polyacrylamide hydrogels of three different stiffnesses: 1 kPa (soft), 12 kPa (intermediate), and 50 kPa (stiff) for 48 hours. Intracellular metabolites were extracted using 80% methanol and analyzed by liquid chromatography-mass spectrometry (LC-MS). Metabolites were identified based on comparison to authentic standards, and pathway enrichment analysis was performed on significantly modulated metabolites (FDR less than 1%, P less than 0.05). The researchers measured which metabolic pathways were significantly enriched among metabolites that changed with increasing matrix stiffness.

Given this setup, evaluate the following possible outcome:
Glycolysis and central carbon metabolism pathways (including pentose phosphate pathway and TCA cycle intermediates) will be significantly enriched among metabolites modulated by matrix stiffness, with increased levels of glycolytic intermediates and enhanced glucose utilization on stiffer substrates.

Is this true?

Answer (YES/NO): NO